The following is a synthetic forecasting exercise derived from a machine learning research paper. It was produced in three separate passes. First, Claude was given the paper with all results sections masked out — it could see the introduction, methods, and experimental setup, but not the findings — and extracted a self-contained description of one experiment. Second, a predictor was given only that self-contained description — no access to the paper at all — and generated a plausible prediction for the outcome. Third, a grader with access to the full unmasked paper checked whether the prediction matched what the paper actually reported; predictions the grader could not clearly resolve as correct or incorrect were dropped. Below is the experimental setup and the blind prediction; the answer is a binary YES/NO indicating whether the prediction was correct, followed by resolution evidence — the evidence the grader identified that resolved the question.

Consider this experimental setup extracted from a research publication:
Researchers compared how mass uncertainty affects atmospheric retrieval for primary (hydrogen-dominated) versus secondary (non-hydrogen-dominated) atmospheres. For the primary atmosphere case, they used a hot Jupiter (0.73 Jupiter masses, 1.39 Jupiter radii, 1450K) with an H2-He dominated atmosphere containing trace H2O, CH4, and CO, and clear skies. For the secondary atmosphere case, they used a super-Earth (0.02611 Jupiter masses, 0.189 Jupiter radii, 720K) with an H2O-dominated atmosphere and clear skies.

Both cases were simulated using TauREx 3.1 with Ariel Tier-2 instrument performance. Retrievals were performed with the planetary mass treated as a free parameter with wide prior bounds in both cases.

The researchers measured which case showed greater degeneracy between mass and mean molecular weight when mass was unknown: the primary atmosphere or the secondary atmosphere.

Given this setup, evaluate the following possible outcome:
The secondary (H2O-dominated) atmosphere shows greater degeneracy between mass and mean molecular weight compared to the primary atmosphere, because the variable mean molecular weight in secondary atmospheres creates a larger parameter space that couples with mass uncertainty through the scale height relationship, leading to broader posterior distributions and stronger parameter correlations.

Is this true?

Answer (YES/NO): YES